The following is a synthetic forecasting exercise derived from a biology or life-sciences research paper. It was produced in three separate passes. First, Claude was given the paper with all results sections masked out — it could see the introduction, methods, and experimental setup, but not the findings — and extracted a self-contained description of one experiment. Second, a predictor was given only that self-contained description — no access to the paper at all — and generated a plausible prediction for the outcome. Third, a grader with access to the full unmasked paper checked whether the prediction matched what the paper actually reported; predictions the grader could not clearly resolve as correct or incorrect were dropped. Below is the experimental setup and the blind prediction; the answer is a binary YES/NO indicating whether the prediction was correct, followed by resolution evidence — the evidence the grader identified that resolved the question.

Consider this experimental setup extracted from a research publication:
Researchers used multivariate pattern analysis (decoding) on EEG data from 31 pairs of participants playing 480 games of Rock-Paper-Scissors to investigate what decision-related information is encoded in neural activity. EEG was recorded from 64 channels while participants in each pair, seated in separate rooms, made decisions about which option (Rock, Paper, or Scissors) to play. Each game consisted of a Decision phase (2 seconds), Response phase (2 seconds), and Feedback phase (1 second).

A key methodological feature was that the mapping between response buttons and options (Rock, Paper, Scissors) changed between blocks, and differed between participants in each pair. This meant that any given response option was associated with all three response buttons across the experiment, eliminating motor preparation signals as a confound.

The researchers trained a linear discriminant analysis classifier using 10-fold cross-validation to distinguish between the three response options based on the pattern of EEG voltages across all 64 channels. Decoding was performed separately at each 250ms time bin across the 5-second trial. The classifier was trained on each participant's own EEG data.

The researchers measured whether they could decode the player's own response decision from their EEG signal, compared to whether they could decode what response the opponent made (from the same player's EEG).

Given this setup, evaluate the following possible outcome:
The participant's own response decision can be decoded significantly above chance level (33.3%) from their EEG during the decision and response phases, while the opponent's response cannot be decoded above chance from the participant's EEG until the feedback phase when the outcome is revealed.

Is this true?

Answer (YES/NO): YES